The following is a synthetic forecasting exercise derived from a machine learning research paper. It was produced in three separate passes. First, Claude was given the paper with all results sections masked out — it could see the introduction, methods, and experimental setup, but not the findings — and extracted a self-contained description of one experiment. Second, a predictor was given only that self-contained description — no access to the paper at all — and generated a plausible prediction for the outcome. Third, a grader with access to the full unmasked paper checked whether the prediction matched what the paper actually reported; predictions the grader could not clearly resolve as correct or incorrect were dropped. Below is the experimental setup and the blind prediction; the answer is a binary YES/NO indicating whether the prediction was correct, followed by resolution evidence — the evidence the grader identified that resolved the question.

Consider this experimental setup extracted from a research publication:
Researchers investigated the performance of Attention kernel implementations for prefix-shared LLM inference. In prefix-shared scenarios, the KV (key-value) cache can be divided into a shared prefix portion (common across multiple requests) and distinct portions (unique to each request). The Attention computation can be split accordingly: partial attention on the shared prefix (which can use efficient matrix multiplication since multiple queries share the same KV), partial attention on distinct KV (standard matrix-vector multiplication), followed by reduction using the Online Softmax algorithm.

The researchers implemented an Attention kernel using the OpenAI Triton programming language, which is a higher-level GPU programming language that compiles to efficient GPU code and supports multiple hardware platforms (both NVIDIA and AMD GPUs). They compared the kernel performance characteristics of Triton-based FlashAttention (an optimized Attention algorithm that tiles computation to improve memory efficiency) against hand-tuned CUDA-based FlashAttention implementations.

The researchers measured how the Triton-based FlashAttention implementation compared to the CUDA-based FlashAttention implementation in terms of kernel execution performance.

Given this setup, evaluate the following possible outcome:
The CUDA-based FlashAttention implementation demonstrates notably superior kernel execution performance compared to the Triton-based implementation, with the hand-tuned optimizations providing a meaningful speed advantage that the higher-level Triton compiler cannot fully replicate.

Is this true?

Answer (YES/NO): YES